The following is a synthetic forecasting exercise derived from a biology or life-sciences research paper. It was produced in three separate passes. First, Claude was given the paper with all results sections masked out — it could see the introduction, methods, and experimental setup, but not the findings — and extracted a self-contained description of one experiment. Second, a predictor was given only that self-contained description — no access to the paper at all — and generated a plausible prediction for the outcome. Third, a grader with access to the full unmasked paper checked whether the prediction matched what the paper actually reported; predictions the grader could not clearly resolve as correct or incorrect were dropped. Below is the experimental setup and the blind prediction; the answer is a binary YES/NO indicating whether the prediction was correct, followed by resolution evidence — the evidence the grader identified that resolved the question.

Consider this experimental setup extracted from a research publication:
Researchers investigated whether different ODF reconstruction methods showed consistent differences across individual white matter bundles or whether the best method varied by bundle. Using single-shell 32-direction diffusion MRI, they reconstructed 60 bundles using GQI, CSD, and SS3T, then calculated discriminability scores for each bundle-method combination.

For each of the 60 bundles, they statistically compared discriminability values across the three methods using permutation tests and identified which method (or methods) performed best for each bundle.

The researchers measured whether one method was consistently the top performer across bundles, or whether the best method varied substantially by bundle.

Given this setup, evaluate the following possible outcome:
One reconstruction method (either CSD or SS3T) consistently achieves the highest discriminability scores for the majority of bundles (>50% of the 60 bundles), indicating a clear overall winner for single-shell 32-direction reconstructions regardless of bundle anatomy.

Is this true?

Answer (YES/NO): YES